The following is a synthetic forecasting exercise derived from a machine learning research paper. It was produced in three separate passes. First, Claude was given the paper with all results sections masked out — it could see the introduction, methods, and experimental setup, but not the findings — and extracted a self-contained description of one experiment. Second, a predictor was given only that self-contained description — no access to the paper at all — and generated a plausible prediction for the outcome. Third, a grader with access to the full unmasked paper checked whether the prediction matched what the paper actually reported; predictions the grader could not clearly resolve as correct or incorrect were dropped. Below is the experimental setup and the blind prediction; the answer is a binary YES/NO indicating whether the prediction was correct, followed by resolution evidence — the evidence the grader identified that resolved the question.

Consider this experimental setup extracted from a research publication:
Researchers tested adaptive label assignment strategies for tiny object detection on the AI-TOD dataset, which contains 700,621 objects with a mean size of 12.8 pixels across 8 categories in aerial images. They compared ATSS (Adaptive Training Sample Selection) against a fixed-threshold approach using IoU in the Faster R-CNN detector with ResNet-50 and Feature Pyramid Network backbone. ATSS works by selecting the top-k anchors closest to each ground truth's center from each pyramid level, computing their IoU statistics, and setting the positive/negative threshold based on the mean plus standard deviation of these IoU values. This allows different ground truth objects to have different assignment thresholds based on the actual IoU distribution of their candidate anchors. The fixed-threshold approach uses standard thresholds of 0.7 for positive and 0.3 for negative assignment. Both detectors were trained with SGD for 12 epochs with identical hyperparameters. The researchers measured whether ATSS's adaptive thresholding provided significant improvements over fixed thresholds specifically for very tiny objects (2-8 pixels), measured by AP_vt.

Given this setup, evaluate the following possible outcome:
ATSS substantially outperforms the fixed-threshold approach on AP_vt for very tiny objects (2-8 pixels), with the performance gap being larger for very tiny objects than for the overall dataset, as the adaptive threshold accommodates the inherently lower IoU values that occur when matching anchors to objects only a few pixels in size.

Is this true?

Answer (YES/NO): NO